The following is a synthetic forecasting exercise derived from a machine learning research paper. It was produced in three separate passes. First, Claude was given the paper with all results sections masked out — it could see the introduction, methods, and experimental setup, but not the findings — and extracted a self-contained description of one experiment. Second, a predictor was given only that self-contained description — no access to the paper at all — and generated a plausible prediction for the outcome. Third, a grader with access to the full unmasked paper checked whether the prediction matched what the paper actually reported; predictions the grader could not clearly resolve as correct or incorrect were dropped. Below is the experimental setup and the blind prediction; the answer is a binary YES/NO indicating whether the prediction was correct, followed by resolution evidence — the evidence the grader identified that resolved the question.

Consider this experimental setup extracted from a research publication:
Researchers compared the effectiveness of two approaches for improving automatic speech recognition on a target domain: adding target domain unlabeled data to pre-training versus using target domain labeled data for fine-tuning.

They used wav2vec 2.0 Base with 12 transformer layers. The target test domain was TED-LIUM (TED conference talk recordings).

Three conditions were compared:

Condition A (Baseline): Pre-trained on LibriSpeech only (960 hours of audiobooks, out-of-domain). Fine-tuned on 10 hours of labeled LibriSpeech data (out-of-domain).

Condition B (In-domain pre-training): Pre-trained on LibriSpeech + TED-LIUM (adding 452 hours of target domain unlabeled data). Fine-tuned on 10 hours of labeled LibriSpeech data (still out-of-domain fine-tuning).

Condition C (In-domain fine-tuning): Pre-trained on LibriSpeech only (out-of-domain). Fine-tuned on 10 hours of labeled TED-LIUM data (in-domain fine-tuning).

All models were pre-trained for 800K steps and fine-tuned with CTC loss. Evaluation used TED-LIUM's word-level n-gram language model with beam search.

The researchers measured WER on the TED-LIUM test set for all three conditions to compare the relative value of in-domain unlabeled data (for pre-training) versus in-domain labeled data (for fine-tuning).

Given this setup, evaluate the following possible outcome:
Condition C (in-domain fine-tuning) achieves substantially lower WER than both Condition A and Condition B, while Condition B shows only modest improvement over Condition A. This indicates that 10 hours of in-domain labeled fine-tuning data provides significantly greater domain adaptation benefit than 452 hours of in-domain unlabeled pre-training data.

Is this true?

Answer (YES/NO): NO